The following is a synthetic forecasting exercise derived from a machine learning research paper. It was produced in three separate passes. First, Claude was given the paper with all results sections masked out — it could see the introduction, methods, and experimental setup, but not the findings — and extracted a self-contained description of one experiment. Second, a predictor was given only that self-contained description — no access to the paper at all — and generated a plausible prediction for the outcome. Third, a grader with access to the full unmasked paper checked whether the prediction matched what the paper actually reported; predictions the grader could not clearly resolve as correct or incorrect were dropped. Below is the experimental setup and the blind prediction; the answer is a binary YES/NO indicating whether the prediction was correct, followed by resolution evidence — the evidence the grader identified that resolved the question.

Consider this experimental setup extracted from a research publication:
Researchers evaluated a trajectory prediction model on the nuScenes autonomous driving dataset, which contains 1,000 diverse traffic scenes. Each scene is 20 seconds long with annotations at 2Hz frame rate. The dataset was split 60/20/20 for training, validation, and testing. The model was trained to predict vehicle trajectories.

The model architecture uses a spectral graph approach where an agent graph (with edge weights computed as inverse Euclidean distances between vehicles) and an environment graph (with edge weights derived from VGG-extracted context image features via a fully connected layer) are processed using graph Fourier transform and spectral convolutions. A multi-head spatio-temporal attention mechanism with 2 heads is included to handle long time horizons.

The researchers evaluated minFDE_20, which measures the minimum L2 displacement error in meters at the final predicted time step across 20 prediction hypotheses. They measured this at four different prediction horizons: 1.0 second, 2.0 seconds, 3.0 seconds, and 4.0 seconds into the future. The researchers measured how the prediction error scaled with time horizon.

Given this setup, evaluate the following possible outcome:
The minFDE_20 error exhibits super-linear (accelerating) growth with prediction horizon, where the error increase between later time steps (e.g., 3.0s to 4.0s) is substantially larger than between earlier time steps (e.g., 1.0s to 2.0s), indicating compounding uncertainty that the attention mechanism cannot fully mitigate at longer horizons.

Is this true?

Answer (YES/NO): YES